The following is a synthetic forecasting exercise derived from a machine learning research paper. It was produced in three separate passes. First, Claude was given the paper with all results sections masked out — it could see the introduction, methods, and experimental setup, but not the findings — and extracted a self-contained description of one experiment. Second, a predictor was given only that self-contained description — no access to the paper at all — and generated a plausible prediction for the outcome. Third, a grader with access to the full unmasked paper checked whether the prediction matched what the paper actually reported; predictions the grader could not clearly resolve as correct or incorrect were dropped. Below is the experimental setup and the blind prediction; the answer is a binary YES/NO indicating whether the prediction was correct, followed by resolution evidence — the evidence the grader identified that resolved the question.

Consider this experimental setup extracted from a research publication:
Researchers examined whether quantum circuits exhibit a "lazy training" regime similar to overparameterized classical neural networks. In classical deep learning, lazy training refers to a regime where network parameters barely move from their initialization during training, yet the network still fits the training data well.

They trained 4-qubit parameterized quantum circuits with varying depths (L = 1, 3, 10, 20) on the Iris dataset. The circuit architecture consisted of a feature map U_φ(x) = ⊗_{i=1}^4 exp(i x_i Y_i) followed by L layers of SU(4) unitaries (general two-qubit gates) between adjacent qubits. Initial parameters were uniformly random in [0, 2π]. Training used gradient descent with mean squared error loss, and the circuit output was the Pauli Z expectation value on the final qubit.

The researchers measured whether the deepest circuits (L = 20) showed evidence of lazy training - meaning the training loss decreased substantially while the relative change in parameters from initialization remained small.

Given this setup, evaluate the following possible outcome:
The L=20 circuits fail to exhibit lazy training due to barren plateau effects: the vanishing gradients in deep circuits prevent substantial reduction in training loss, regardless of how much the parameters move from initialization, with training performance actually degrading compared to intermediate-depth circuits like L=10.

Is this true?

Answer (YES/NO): NO